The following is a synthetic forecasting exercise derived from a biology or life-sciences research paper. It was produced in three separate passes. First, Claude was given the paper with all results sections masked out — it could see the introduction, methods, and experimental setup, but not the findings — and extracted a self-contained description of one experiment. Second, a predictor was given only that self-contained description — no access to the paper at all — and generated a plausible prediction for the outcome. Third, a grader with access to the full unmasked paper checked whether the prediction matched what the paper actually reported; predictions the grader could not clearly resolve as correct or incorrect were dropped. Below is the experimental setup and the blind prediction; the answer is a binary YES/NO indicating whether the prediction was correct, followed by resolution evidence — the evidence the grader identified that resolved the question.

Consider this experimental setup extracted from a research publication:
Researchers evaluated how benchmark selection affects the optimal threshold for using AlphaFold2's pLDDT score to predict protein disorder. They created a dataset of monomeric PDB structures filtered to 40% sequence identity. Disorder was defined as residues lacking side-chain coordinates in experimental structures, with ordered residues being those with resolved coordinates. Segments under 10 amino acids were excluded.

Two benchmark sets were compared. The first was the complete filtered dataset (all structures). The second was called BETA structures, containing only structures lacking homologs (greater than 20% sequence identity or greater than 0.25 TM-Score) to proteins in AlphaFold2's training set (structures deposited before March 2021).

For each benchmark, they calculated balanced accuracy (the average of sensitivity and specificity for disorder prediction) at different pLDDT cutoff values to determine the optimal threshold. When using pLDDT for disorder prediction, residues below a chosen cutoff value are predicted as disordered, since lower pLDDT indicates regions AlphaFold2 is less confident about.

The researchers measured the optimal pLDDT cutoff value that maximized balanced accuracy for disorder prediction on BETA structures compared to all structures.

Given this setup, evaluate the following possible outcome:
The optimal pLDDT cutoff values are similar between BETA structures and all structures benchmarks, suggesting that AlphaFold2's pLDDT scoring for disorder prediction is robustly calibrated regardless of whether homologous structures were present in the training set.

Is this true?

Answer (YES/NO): NO